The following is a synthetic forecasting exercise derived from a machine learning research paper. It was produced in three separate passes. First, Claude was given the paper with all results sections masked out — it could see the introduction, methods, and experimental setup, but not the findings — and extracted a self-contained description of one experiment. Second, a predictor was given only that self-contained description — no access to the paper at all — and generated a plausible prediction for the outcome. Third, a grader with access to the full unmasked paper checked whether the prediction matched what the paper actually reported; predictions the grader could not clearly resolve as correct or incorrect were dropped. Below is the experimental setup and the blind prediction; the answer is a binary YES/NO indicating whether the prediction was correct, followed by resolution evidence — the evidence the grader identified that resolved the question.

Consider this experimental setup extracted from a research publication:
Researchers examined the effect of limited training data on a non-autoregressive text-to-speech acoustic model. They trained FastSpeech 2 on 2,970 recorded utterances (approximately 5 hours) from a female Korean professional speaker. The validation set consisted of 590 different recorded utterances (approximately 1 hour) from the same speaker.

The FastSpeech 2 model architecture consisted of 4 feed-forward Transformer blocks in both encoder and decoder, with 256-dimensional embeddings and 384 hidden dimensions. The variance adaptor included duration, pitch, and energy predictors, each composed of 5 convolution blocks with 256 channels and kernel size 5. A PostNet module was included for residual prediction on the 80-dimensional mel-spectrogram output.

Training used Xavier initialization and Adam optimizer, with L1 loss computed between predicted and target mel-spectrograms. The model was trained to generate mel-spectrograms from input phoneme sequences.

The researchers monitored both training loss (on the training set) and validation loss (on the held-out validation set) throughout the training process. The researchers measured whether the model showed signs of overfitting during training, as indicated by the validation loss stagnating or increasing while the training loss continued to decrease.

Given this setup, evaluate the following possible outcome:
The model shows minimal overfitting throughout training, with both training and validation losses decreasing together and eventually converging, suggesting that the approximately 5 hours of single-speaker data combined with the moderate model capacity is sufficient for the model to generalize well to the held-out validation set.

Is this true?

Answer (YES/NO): NO